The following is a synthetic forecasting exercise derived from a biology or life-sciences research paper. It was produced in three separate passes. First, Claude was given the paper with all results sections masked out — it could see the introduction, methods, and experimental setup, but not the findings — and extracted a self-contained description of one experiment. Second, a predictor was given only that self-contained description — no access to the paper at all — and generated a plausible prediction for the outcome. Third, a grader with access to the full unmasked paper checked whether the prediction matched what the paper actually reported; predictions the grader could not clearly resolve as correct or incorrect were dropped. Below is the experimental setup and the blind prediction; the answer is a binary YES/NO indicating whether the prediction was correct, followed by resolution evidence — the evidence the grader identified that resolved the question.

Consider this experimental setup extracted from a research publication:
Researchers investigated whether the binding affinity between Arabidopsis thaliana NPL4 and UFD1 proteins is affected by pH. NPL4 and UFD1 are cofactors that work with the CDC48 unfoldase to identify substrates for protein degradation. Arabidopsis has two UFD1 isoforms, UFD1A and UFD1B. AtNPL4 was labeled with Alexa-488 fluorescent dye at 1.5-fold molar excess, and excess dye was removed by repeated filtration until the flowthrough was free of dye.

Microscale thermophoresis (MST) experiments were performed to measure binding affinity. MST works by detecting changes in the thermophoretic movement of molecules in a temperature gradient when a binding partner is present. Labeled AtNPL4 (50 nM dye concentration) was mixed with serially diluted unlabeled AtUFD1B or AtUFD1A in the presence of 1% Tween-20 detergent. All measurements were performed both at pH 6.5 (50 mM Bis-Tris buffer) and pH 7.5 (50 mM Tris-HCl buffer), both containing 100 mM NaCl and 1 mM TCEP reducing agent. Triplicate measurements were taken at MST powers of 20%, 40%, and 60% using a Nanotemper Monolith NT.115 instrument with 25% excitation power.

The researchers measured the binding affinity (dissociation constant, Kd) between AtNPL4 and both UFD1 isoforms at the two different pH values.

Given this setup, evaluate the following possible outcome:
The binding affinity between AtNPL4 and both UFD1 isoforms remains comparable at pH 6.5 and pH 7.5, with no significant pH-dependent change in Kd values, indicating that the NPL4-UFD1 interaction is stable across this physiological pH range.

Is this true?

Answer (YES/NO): NO